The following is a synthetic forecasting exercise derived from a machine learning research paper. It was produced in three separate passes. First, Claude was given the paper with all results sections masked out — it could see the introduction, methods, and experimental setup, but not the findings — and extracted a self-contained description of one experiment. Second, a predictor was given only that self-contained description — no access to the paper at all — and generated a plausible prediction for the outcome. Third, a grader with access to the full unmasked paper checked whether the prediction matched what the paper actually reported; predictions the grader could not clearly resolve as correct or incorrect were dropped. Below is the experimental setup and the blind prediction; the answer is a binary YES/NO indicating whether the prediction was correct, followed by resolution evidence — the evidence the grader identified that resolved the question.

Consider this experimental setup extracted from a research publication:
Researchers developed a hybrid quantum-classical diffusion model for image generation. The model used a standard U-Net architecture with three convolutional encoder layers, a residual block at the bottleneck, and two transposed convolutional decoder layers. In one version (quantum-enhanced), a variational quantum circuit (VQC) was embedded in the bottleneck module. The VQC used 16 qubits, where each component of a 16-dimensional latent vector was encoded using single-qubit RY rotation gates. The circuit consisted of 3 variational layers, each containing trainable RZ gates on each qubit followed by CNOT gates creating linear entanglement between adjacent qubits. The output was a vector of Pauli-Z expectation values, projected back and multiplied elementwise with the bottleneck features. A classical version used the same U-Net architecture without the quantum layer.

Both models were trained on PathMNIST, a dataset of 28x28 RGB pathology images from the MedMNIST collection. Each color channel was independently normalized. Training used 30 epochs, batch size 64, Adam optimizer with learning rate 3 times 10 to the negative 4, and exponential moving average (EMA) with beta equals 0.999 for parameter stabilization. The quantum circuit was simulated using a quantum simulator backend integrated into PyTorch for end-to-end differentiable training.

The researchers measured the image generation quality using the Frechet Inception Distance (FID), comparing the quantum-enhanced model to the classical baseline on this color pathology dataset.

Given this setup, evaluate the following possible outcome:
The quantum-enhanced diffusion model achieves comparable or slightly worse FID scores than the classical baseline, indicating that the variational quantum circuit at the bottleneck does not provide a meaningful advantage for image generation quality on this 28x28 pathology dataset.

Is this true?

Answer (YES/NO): NO